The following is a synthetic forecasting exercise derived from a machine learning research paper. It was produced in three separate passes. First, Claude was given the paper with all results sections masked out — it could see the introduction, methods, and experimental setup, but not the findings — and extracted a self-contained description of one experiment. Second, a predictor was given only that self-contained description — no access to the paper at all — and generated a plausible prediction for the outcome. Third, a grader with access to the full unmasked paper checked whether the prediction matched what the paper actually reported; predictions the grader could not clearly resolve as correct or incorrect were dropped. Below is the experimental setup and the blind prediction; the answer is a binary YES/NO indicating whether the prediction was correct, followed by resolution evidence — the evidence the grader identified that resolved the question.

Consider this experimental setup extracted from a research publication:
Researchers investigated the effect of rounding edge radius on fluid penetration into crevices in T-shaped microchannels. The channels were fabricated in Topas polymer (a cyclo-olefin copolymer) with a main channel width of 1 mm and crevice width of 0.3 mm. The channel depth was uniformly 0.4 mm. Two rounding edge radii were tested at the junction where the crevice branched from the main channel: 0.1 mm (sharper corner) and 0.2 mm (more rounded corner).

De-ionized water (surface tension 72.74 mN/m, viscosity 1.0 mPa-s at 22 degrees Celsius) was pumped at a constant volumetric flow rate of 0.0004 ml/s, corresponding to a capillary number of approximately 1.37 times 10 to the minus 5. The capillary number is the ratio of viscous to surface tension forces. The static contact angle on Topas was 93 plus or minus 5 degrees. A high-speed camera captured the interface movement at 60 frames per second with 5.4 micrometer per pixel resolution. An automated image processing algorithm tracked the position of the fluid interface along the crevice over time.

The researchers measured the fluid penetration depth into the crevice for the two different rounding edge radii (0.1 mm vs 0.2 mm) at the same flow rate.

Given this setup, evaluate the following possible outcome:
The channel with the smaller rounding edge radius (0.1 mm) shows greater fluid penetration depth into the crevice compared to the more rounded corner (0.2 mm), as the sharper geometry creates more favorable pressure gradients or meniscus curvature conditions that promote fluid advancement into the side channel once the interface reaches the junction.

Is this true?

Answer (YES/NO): YES